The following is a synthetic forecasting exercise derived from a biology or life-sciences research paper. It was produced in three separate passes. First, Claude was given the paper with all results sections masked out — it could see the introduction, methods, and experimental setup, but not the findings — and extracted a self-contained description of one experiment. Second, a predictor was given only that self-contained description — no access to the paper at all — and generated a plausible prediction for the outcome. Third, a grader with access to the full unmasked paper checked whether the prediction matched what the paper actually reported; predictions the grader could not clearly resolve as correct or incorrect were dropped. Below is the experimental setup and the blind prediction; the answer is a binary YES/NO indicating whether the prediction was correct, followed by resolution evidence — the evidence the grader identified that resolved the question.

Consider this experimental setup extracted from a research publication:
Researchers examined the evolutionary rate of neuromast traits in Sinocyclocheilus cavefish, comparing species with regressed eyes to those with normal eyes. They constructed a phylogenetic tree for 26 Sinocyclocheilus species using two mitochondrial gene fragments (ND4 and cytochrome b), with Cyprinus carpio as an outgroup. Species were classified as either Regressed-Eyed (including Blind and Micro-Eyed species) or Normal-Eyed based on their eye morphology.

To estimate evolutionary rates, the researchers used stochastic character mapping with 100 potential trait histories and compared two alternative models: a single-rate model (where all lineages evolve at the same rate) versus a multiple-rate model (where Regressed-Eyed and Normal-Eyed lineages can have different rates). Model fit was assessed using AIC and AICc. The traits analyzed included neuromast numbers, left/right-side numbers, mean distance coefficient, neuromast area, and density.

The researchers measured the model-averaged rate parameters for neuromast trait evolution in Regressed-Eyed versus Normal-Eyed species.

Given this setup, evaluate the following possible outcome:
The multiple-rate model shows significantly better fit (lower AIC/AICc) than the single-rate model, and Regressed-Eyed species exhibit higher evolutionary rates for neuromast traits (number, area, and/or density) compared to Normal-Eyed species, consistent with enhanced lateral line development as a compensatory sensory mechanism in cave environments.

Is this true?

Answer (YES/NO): NO